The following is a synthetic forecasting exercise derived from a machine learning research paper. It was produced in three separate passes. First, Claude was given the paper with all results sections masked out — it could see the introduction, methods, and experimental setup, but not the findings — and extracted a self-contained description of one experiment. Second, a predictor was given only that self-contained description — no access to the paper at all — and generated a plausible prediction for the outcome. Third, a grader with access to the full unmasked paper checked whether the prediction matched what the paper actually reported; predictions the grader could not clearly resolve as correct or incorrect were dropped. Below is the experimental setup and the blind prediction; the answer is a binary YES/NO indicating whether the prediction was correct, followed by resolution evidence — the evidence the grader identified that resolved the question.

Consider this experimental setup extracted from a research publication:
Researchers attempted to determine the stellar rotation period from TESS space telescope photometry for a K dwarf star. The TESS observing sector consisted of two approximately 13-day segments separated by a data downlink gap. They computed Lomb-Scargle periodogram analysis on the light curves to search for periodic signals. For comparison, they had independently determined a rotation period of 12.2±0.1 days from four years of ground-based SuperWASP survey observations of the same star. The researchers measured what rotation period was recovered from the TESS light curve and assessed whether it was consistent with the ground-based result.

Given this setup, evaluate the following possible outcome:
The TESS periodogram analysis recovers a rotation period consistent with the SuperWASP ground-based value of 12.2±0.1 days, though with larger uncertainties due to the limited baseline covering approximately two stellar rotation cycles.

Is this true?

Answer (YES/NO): NO